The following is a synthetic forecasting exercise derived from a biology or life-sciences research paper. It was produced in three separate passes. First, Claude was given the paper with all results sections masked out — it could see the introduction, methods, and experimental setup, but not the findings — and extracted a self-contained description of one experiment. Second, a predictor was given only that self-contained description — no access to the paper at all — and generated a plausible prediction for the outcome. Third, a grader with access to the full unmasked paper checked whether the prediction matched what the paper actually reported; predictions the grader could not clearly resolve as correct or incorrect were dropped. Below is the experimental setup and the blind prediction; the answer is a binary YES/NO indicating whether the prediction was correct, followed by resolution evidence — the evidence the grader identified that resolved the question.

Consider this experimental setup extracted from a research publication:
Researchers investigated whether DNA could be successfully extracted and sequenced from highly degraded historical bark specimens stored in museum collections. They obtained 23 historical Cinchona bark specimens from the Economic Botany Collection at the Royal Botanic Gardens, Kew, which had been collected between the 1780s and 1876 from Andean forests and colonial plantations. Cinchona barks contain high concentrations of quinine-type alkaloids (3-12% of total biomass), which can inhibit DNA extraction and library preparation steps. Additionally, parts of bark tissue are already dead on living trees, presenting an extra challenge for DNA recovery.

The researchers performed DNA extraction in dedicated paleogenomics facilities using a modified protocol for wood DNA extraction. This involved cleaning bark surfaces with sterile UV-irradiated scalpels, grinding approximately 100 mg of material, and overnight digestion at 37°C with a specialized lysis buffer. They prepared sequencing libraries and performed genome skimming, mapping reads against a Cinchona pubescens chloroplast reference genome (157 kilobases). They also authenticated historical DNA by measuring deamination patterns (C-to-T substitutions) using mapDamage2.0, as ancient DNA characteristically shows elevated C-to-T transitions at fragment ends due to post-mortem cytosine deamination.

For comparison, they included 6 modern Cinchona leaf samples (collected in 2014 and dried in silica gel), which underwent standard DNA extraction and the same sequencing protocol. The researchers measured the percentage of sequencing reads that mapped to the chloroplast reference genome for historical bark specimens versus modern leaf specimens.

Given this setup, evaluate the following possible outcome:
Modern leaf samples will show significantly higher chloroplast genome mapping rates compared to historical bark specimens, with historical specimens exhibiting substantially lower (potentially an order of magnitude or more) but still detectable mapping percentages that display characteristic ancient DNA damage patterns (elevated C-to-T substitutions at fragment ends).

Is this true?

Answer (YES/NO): NO